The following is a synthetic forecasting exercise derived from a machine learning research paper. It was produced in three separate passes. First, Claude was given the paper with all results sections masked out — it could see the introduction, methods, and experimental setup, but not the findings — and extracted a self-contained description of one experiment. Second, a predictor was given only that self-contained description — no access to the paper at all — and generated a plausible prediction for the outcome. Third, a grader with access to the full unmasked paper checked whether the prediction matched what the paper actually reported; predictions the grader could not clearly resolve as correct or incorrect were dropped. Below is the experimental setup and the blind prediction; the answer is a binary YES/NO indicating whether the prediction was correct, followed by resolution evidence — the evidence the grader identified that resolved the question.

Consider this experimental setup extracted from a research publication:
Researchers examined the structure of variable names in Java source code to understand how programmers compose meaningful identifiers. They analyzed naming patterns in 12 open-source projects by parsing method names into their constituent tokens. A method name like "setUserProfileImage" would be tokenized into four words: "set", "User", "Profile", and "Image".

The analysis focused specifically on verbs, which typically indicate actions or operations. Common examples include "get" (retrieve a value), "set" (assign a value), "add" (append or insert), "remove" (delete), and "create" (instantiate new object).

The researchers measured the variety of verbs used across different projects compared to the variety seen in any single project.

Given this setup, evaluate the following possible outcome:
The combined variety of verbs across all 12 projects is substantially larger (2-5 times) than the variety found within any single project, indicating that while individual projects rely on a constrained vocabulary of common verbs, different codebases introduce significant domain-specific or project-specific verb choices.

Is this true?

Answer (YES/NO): NO